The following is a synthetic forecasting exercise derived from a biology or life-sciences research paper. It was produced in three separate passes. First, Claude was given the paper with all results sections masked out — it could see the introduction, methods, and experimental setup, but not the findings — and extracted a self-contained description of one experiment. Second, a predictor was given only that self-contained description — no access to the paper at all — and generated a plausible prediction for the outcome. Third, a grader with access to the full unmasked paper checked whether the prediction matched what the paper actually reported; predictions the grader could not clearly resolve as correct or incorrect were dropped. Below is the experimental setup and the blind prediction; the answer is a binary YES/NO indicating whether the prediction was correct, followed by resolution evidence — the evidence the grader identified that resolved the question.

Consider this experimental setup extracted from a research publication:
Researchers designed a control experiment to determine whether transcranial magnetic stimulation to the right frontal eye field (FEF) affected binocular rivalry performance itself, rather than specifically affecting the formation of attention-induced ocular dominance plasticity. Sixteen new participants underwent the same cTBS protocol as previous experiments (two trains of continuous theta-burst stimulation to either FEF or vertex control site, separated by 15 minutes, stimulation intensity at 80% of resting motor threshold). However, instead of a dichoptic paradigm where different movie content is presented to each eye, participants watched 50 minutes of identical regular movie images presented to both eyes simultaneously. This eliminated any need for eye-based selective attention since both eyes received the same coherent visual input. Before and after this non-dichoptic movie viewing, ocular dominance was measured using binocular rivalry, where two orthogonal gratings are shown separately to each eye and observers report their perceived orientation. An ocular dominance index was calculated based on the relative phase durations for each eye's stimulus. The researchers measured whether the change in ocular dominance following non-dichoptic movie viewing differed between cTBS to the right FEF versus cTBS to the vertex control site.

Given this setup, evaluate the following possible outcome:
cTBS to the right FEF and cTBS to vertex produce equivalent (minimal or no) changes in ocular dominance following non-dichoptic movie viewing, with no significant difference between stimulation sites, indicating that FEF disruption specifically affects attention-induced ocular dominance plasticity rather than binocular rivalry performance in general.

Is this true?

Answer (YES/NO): YES